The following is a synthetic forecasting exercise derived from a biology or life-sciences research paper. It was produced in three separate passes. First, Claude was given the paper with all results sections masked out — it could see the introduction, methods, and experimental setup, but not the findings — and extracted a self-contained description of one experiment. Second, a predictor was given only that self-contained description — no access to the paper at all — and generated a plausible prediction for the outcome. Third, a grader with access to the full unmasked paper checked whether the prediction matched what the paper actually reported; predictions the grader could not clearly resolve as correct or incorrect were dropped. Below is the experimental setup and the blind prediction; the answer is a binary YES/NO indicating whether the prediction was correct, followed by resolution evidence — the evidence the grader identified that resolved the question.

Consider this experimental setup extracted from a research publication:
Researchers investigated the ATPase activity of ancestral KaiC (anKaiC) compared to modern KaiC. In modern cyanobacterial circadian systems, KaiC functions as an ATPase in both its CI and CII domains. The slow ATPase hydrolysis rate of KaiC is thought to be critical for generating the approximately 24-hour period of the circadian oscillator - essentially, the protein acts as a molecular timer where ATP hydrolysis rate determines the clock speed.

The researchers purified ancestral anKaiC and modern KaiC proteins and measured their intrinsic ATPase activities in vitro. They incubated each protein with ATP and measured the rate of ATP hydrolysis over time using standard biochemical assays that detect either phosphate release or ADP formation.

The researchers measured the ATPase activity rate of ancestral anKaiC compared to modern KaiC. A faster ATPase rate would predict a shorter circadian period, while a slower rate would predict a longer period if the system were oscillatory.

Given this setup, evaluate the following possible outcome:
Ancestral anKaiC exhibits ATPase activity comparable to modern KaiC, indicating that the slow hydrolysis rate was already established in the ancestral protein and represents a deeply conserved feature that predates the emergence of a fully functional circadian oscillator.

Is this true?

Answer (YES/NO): NO